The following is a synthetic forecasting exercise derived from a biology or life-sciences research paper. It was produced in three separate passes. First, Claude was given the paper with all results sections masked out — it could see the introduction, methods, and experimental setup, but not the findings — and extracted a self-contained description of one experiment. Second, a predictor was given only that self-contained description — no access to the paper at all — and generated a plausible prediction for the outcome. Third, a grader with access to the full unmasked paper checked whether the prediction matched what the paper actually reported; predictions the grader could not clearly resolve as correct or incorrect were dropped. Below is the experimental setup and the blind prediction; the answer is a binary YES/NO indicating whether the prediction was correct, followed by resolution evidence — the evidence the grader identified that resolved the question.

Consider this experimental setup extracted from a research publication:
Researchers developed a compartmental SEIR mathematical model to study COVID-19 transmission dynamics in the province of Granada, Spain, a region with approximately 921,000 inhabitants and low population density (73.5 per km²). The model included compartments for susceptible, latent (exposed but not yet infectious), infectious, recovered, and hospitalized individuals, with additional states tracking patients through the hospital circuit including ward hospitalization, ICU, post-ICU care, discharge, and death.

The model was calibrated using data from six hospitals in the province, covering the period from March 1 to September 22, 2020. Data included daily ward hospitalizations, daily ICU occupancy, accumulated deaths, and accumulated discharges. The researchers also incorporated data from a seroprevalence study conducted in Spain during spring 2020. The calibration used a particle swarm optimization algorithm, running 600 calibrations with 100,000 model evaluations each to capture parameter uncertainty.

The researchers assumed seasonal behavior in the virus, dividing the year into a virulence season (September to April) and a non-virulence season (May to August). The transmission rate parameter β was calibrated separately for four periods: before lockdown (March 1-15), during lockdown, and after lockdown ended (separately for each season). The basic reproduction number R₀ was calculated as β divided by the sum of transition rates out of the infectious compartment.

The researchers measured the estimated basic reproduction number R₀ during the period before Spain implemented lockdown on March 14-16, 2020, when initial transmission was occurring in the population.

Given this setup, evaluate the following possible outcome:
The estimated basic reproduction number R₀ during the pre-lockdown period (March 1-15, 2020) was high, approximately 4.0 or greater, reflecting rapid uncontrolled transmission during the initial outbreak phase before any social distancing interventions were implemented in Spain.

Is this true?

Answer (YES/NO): YES